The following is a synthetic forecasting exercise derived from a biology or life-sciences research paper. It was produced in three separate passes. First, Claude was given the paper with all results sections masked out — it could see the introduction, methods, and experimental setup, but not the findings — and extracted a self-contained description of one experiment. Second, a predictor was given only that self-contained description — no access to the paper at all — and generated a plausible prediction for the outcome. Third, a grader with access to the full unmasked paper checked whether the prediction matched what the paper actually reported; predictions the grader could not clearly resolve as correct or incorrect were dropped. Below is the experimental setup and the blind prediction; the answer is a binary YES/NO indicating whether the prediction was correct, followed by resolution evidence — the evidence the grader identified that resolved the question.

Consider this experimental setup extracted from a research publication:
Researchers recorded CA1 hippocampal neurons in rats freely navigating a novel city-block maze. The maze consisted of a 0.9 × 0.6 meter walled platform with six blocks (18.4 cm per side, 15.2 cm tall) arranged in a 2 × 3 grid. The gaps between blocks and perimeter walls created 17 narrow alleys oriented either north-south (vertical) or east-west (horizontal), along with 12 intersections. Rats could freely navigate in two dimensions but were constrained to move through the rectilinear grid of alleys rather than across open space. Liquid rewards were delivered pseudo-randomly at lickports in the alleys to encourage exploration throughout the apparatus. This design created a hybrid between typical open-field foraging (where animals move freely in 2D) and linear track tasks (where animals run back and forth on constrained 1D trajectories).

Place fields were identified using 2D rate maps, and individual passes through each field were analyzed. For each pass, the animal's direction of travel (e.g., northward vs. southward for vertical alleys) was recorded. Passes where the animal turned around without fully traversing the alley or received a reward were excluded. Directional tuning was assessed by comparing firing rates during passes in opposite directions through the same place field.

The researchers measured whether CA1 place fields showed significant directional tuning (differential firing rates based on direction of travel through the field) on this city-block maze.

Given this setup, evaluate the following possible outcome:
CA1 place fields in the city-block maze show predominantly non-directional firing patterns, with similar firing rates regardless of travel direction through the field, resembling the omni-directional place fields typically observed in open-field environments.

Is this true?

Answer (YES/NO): NO